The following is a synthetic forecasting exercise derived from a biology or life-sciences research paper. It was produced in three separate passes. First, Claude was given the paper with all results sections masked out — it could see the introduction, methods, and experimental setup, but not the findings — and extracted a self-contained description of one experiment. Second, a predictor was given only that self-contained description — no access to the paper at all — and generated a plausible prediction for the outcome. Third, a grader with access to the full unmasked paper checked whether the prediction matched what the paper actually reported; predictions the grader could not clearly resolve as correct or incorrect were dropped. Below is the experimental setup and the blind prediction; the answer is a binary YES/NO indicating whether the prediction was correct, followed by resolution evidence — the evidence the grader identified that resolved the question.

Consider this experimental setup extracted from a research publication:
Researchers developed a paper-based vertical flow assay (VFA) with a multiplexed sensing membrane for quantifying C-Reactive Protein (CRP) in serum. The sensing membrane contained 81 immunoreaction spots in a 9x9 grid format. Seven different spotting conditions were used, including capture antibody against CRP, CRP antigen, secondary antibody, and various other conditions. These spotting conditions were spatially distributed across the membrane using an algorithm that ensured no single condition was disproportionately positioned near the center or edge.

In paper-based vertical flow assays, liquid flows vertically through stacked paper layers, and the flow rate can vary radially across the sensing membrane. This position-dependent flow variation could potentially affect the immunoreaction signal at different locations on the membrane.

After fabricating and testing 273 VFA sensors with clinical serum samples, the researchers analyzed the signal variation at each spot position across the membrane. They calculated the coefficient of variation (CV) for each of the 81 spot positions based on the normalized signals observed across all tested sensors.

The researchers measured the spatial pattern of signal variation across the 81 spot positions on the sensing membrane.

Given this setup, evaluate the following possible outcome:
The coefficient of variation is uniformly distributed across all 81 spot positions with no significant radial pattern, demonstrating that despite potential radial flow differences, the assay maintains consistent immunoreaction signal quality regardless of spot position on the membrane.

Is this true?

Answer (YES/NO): NO